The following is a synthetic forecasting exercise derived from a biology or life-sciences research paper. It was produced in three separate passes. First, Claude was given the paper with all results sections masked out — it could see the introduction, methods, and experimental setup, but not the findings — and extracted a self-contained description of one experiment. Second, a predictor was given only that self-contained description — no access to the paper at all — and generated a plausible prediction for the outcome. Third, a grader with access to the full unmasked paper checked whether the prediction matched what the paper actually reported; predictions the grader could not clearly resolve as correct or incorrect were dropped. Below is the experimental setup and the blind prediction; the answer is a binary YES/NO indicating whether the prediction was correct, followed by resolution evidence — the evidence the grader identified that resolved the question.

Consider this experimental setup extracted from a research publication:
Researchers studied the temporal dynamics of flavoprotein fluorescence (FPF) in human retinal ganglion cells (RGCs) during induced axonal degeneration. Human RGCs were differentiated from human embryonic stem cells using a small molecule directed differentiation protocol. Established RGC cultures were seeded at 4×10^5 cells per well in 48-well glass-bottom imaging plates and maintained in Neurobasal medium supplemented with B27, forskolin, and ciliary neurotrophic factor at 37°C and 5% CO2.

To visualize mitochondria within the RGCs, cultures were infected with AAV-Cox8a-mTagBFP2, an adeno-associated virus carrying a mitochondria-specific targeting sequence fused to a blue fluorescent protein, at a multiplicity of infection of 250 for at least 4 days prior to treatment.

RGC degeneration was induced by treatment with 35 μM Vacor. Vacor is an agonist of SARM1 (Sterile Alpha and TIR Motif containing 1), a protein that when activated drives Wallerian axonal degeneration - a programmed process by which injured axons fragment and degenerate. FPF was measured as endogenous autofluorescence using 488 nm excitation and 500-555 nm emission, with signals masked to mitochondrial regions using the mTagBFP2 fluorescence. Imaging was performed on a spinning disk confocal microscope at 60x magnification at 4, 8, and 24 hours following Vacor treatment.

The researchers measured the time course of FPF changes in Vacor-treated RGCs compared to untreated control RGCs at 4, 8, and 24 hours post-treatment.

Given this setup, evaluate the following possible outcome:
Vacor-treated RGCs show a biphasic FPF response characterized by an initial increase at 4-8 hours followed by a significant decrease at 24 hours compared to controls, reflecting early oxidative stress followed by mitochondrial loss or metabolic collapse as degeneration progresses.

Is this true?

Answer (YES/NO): NO